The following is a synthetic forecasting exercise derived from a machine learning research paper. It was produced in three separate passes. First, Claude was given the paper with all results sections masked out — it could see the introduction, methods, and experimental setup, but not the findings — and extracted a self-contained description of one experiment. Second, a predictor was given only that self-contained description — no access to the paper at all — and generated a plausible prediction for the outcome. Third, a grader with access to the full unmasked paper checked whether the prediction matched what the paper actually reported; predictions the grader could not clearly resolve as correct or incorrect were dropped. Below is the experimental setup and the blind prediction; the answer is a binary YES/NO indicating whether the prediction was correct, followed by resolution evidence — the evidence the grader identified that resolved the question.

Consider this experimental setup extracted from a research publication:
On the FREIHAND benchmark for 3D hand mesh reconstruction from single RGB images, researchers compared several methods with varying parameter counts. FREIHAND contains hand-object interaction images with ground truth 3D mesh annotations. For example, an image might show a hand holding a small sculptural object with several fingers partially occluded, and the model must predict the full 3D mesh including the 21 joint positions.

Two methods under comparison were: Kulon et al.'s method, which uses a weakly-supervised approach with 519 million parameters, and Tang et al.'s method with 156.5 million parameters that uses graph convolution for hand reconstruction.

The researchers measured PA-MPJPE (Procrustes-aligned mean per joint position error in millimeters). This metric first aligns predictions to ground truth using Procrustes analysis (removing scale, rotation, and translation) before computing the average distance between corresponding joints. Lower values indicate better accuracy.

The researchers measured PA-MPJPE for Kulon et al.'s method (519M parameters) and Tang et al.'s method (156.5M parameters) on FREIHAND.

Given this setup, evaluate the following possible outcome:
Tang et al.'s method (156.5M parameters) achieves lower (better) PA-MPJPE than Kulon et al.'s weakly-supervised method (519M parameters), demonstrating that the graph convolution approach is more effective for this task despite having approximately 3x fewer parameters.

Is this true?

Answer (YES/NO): YES